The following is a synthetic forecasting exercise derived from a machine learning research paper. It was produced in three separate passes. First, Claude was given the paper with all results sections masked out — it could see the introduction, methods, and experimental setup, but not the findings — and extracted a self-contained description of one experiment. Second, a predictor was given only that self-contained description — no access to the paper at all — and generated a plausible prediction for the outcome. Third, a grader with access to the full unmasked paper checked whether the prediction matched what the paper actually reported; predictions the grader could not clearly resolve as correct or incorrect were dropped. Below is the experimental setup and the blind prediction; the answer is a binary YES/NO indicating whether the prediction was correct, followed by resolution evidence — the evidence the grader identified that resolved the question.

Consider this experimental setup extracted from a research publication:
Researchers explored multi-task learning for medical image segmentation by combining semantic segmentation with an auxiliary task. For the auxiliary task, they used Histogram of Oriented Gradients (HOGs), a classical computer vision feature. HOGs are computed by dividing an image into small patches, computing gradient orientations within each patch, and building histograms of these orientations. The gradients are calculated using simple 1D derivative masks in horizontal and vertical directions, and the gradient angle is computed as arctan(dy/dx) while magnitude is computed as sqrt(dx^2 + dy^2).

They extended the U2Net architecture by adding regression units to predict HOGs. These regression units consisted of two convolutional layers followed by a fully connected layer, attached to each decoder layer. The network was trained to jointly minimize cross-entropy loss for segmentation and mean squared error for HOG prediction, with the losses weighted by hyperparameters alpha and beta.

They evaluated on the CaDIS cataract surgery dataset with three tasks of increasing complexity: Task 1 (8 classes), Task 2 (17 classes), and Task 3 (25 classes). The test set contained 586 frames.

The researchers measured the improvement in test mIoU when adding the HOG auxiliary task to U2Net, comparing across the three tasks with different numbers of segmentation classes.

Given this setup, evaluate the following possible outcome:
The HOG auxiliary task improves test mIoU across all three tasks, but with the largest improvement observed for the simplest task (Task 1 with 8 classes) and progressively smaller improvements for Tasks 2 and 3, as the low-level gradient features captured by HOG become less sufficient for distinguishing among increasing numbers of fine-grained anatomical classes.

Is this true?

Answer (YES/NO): NO